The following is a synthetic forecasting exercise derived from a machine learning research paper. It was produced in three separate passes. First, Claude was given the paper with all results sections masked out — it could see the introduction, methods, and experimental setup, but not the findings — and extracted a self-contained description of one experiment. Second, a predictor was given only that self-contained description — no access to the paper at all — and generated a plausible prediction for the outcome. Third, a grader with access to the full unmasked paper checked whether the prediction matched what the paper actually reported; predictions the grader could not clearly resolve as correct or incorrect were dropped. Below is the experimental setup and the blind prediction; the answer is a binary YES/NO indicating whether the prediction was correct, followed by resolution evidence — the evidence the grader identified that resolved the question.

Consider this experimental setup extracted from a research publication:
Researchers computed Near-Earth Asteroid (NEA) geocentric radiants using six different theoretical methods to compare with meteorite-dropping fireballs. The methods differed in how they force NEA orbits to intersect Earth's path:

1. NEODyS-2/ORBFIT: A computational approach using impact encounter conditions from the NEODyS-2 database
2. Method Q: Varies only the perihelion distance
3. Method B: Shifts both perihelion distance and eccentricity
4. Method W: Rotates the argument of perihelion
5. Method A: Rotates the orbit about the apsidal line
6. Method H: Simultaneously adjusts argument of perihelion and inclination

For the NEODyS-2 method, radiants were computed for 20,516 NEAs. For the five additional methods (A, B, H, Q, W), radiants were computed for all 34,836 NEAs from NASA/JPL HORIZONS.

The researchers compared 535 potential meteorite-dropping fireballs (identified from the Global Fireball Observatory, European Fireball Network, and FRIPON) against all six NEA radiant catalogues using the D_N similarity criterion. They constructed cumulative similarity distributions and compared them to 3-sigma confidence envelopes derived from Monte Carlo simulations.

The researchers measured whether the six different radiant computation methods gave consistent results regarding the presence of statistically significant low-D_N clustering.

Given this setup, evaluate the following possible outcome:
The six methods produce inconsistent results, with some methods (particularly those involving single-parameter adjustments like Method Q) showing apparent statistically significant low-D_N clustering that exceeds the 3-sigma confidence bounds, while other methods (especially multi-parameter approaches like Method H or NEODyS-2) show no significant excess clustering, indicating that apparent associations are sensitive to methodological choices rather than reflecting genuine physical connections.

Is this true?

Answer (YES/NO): NO